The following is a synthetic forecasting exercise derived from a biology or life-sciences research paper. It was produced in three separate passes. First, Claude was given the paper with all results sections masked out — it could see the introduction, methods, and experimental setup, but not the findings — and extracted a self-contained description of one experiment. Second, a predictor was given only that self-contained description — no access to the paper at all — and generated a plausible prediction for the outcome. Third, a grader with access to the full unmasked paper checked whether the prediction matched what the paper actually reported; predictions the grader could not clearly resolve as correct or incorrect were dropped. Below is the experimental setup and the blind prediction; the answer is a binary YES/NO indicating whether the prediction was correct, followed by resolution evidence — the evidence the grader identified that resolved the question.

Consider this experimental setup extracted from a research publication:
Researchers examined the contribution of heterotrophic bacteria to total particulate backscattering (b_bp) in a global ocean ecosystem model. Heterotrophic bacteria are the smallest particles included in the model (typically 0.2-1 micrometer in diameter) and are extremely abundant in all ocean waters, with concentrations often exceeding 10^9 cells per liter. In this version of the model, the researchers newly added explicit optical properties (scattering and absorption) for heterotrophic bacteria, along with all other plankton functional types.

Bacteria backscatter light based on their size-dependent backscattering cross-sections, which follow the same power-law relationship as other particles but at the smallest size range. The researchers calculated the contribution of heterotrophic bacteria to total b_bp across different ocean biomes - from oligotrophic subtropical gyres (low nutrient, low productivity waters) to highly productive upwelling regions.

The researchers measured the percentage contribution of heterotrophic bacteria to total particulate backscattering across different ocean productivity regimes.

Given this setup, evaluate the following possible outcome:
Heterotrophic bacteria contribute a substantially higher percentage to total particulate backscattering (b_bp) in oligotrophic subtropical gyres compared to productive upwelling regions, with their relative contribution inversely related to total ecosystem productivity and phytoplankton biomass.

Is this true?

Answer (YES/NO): NO